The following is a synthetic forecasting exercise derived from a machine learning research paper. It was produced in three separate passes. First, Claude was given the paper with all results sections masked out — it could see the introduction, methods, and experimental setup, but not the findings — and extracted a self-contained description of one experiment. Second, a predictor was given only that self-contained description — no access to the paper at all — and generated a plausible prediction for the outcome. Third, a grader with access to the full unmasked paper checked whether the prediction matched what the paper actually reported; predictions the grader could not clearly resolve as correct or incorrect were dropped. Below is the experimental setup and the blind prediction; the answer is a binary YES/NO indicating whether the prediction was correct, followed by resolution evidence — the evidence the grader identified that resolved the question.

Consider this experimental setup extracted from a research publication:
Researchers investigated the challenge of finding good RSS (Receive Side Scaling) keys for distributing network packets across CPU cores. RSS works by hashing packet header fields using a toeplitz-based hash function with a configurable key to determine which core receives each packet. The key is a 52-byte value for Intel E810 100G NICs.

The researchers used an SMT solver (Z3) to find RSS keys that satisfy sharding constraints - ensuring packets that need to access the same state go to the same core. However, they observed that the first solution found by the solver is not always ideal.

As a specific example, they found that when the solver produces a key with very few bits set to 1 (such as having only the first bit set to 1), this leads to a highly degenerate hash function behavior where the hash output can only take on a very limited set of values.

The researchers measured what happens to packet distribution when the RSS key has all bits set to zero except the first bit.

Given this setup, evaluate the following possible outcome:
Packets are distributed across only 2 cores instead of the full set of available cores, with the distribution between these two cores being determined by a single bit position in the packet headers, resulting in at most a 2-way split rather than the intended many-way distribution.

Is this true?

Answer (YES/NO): YES